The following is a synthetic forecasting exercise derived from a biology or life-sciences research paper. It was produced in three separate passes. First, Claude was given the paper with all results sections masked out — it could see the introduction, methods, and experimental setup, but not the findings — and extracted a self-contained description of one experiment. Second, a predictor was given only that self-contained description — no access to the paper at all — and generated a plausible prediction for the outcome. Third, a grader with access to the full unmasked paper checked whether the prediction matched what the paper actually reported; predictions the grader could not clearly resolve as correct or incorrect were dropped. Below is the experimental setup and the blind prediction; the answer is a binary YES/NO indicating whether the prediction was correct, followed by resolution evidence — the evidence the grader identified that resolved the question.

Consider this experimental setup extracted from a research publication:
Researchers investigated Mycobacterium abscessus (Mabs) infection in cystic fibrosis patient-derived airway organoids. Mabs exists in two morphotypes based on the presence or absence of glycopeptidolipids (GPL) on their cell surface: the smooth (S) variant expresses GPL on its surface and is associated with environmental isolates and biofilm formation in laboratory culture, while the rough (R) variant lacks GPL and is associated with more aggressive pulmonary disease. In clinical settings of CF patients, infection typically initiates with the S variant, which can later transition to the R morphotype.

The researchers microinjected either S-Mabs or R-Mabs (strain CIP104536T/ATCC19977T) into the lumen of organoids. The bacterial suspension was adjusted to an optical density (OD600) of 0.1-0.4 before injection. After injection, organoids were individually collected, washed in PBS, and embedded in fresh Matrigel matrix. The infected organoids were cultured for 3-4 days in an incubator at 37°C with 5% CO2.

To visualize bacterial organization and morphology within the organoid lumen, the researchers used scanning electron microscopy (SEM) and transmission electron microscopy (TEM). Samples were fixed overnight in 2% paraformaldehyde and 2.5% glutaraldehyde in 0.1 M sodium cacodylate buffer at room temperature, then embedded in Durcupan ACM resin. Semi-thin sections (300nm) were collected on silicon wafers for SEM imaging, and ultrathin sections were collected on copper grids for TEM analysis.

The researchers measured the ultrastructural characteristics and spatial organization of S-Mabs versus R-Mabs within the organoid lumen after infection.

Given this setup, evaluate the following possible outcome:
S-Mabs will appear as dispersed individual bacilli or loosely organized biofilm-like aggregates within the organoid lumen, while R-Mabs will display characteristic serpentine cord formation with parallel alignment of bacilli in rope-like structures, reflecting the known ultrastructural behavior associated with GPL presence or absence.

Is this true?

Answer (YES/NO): YES